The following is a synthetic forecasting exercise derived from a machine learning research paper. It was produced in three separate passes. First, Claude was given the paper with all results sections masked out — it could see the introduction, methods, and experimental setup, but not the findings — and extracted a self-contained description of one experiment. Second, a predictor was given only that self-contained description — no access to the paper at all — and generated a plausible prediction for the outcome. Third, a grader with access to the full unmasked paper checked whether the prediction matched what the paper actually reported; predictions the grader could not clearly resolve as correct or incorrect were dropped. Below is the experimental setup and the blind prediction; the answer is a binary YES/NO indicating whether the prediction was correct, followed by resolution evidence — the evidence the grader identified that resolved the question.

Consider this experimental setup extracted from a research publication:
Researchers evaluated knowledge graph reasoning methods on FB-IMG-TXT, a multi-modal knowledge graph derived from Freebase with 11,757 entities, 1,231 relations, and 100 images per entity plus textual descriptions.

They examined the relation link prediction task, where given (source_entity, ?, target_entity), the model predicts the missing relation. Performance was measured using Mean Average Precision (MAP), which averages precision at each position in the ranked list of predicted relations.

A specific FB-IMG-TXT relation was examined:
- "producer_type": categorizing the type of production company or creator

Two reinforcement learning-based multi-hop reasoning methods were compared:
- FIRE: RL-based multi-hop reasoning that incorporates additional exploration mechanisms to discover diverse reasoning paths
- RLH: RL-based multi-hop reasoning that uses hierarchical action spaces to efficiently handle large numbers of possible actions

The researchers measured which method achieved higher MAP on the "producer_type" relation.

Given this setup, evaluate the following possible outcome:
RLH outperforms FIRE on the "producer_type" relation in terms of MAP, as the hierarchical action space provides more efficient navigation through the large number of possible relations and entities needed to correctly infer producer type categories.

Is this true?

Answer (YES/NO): YES